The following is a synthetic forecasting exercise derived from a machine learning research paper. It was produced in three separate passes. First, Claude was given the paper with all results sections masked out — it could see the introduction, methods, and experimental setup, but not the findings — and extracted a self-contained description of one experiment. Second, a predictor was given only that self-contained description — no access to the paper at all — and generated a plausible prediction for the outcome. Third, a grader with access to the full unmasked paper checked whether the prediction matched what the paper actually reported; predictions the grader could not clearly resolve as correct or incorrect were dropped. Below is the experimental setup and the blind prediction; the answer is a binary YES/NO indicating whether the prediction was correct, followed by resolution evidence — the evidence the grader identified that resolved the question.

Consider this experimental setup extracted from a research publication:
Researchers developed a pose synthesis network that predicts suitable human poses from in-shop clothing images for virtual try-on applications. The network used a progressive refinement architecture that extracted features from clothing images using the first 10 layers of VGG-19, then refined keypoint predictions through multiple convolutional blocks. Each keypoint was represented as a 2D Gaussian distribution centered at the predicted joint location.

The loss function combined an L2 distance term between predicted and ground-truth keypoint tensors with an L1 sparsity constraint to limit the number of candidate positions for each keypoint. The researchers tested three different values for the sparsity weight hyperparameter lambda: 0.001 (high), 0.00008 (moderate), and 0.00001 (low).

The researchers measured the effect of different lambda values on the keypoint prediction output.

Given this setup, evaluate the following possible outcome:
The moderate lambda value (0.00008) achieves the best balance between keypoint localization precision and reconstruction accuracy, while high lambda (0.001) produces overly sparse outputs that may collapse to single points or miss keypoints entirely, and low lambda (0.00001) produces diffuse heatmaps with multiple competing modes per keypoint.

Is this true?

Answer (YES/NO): YES